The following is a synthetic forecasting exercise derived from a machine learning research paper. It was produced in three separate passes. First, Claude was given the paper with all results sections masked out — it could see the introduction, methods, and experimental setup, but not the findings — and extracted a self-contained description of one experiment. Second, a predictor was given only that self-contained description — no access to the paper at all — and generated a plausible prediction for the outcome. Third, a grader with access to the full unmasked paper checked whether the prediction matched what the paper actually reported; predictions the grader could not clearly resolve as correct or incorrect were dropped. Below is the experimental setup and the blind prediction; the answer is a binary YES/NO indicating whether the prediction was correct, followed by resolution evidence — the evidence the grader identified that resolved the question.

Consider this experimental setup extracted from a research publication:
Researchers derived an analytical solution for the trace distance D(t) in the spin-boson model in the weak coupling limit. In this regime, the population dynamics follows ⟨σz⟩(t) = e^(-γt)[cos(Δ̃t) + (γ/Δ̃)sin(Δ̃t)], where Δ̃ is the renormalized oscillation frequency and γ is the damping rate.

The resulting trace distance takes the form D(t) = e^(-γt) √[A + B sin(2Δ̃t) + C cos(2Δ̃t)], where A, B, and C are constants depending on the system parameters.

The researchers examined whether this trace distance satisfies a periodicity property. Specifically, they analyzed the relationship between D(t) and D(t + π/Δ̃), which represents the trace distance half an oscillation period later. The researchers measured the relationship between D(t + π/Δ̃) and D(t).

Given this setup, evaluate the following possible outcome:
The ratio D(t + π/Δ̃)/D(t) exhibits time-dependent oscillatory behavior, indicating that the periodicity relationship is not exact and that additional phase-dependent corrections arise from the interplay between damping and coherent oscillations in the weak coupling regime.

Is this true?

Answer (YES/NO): NO